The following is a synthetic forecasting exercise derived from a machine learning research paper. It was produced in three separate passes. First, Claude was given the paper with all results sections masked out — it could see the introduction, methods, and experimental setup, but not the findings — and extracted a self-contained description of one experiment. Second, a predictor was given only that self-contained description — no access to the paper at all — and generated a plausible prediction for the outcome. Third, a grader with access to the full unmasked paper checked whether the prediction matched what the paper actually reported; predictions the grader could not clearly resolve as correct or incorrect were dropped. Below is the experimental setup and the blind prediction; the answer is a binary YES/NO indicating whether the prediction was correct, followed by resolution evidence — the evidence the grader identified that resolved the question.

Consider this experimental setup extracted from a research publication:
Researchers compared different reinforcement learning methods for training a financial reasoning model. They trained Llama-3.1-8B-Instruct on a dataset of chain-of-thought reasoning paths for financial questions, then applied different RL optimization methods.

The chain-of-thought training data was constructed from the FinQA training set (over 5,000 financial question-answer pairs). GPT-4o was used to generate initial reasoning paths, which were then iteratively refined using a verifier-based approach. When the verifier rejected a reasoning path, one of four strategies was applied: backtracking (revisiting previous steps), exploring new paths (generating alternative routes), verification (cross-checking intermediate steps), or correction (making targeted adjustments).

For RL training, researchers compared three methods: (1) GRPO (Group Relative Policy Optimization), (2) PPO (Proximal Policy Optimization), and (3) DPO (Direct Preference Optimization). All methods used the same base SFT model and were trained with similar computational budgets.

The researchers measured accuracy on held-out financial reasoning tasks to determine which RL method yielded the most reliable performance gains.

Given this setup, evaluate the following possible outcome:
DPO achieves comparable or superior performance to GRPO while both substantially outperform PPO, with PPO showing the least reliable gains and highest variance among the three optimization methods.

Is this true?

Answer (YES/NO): NO